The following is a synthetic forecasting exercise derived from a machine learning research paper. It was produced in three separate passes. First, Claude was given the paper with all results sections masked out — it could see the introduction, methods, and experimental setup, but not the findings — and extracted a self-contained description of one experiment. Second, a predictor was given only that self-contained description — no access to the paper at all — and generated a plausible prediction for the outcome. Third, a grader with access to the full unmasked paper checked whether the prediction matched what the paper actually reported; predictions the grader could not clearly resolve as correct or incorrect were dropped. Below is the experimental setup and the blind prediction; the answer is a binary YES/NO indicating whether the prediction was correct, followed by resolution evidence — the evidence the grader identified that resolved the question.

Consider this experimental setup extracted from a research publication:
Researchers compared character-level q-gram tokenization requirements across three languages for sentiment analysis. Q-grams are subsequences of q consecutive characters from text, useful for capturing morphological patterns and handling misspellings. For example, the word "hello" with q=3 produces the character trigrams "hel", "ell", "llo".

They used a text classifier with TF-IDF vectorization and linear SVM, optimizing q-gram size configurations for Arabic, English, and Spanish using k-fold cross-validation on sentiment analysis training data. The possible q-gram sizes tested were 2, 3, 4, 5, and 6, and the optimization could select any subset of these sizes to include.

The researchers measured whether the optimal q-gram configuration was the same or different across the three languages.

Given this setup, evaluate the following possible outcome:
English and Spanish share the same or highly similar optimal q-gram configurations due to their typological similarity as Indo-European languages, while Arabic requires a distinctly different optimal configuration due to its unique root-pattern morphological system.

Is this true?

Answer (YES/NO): NO